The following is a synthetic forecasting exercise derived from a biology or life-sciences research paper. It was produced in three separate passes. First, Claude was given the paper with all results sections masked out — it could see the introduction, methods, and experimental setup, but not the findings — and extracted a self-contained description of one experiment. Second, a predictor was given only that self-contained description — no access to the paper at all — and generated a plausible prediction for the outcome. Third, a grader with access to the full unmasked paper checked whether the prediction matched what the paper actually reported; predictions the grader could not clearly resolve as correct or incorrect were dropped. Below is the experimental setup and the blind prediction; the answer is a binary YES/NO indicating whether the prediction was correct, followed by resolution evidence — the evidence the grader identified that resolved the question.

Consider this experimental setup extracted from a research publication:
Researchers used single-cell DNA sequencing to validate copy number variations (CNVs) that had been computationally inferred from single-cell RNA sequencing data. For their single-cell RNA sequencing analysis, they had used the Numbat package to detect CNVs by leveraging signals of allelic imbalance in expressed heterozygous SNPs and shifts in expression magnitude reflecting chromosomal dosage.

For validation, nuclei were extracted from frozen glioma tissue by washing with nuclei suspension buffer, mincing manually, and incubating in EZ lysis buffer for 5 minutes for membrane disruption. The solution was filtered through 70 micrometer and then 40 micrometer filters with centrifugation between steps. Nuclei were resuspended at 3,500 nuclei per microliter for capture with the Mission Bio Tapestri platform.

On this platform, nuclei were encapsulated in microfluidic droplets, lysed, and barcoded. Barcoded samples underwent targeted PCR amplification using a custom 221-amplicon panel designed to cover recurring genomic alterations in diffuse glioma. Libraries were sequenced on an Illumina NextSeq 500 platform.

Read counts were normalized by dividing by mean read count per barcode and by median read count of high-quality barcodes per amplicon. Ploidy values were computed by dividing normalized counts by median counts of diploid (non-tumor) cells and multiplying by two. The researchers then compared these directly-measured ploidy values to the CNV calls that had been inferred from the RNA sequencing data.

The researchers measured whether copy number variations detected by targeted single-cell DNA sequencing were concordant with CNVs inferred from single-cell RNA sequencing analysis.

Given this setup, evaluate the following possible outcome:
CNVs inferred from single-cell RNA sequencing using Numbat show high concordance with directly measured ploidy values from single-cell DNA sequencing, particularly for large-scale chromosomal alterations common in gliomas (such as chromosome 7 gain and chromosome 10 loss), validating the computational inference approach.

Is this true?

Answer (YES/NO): YES